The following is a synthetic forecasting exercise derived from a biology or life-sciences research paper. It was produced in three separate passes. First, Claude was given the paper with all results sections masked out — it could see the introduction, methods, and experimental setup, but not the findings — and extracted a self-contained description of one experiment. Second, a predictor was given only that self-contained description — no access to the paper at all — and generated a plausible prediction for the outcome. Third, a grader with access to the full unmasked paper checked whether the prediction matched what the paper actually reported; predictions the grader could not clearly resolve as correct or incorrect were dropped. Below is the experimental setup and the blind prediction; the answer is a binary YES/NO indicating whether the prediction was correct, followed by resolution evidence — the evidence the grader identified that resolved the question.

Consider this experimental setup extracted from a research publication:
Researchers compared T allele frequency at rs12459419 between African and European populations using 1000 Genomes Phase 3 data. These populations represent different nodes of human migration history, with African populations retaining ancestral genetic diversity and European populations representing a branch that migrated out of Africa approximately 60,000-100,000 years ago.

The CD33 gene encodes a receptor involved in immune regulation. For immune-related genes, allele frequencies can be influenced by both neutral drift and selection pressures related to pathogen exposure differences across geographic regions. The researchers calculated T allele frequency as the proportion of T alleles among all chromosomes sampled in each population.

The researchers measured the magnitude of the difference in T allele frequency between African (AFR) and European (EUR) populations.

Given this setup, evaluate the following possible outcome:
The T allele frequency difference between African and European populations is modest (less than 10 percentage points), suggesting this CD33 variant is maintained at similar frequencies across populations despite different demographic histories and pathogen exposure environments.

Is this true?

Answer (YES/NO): NO